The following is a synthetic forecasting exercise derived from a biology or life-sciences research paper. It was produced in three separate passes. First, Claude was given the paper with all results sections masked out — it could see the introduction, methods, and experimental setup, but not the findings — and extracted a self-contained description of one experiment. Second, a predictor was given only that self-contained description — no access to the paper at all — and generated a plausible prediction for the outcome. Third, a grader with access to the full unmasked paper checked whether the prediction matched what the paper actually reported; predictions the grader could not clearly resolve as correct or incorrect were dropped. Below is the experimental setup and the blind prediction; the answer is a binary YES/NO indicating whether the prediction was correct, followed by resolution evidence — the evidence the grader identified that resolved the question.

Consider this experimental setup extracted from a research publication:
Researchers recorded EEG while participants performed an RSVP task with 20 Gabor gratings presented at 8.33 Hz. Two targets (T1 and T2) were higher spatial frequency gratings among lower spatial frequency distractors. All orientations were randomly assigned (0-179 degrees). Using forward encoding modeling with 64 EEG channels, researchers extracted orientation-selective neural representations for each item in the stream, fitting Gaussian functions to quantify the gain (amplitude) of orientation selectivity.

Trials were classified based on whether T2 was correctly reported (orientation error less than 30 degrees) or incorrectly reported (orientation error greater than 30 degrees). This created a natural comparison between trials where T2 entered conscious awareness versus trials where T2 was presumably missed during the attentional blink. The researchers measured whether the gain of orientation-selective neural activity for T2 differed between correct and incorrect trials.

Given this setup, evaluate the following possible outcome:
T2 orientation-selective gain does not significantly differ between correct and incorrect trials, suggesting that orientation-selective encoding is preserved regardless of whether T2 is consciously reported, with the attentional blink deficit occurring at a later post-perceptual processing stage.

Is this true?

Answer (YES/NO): NO